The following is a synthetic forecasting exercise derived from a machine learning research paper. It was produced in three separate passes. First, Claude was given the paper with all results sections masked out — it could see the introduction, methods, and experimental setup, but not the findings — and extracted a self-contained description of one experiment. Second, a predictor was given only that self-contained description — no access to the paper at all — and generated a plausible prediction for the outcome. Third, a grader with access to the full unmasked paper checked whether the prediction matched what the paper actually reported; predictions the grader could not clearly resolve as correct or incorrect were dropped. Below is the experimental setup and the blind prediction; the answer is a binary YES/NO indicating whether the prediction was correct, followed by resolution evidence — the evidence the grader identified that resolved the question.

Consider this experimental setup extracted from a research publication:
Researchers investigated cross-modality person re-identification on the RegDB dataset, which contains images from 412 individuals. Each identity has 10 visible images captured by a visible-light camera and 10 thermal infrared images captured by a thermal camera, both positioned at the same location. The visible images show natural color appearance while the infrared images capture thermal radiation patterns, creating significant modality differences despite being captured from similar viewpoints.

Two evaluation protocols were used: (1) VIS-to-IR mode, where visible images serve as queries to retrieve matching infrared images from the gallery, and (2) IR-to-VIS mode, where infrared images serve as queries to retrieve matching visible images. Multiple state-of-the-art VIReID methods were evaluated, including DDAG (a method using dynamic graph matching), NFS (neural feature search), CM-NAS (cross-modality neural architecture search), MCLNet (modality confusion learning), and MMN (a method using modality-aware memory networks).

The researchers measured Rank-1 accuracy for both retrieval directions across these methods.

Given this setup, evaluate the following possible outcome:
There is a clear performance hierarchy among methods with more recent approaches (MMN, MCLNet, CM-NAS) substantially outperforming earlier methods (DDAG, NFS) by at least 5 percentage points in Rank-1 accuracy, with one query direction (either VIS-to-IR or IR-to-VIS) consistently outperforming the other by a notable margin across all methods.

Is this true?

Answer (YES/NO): NO